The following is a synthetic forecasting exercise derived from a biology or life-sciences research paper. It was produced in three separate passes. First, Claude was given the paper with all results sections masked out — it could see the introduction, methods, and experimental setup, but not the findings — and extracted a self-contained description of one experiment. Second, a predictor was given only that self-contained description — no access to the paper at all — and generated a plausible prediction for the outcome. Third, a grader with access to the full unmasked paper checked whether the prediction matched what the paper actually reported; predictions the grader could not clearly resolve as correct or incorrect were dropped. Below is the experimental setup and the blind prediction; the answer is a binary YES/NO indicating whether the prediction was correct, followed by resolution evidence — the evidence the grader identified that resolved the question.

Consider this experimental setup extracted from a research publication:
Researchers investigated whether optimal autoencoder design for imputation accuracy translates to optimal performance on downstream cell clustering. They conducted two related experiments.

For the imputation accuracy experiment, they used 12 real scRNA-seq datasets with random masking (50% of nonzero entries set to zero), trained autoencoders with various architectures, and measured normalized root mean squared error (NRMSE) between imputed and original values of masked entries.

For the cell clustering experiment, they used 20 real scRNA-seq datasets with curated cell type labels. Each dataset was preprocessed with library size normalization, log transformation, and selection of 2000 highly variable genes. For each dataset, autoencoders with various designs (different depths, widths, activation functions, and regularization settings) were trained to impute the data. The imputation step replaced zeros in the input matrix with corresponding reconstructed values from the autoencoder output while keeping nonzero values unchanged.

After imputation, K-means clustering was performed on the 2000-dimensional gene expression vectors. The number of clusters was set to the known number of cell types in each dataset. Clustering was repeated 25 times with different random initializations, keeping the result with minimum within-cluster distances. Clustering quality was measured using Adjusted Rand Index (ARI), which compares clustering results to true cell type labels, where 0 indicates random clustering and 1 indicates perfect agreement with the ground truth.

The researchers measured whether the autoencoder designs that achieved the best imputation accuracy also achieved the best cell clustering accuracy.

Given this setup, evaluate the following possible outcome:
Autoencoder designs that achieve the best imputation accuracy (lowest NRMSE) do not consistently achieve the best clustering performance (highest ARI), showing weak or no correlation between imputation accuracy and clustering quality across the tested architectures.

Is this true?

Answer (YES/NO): YES